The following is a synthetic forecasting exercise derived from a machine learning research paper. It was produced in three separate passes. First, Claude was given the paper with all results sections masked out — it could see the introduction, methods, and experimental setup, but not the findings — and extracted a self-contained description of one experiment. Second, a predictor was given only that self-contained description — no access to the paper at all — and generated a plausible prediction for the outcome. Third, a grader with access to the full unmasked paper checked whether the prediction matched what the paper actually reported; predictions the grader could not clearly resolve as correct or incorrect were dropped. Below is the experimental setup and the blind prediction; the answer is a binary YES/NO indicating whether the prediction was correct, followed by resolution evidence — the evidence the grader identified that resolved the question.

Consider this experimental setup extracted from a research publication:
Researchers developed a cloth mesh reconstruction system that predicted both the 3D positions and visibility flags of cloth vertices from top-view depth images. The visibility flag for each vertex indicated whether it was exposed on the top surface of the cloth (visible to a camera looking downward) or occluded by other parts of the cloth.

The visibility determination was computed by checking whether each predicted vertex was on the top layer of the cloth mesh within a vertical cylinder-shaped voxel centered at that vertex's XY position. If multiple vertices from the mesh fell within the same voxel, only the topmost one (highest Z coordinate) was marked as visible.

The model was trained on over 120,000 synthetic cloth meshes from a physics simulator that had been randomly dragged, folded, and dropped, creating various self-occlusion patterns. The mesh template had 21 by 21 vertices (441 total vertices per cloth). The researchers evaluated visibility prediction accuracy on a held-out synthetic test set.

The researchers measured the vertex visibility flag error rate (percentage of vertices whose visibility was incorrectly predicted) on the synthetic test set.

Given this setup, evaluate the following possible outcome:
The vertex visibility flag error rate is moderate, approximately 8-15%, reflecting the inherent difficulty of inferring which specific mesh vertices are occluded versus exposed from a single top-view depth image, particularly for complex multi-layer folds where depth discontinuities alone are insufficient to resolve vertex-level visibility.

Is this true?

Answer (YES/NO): YES